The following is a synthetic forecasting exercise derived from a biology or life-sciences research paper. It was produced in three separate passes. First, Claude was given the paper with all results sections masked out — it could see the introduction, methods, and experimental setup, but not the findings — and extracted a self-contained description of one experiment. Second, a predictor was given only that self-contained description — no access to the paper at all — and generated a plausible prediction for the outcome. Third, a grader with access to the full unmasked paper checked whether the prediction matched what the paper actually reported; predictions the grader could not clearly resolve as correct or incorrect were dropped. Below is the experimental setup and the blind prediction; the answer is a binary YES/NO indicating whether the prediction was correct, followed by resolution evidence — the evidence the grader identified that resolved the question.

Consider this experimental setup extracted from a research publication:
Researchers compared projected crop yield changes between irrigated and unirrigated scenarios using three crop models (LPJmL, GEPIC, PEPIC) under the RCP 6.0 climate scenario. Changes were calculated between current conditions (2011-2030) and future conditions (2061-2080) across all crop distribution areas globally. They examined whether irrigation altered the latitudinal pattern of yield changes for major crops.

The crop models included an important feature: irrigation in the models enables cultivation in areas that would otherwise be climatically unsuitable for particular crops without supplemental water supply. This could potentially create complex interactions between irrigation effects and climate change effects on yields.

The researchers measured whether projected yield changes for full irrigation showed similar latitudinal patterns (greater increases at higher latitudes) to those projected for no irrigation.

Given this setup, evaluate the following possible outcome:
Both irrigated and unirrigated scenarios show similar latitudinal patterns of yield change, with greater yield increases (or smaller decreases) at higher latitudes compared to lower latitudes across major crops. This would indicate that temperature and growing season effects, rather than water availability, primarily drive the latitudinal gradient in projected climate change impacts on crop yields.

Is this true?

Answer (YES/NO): YES